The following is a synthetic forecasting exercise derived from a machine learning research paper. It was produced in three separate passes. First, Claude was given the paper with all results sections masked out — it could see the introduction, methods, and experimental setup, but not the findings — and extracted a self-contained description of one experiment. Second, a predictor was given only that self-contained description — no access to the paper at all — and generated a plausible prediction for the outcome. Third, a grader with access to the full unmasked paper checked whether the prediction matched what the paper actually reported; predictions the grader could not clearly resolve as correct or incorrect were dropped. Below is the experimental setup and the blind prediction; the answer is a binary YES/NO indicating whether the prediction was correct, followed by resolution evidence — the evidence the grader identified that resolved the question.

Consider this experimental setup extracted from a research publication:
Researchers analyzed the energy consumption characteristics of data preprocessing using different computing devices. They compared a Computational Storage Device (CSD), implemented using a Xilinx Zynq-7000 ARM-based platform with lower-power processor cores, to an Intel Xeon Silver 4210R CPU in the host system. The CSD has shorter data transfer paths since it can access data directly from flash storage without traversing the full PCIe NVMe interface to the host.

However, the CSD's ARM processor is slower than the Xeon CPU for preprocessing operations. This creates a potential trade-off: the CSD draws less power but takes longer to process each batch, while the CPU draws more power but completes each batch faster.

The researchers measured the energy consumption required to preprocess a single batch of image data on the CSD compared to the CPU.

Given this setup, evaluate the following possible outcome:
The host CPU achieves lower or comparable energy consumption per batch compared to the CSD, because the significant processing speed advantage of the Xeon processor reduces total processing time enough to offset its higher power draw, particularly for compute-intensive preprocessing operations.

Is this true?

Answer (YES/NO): NO